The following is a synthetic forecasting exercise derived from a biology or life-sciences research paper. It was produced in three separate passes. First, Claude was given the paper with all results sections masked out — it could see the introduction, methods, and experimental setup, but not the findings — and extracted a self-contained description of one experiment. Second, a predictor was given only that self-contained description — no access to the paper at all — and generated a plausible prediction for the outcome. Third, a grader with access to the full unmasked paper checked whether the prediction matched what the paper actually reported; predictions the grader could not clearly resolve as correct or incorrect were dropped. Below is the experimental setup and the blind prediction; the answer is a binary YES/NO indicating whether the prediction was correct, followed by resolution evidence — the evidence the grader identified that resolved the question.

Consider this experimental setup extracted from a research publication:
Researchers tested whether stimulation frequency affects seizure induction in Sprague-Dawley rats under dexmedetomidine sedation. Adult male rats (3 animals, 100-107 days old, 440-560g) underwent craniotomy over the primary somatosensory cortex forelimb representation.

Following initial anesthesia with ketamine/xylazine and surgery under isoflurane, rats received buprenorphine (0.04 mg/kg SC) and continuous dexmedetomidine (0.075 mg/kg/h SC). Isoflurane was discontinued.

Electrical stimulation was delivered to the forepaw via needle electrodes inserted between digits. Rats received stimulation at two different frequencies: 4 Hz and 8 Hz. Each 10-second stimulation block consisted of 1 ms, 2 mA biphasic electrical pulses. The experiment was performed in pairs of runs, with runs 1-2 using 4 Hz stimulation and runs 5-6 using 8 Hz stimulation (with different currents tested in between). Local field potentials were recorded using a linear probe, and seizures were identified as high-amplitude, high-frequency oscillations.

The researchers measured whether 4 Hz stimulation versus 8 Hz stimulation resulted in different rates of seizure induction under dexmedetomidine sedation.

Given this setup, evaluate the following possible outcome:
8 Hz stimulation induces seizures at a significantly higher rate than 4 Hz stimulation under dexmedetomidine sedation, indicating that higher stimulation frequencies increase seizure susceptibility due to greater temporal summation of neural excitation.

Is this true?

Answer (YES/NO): YES